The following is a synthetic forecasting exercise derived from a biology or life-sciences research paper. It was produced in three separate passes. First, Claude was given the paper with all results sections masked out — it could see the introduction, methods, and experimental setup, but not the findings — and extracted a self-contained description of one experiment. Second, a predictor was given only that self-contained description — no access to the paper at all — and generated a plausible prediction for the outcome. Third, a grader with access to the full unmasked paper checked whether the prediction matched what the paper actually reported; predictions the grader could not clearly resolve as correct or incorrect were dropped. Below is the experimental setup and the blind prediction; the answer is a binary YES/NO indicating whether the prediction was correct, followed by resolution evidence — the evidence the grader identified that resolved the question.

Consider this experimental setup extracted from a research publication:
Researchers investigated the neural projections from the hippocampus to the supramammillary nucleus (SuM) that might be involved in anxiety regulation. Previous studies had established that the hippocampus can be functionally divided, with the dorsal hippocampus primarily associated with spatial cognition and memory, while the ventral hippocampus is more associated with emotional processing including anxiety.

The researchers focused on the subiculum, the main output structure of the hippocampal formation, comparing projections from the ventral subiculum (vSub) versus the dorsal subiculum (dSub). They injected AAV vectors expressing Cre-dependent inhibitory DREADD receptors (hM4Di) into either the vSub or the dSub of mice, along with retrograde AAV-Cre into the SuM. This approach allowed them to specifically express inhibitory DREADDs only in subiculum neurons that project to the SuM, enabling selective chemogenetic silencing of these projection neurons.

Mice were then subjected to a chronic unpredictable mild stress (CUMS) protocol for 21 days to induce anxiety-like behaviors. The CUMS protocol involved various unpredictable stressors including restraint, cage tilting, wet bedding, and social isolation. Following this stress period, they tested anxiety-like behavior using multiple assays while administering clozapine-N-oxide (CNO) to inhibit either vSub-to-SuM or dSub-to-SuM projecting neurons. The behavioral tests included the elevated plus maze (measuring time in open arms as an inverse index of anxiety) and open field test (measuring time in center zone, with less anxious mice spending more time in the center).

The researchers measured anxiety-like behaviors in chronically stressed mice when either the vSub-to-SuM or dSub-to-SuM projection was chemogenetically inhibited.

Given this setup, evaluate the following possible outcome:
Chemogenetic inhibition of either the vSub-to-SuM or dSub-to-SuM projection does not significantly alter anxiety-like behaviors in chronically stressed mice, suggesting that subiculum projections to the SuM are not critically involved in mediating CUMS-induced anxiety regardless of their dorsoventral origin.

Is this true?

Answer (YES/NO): NO